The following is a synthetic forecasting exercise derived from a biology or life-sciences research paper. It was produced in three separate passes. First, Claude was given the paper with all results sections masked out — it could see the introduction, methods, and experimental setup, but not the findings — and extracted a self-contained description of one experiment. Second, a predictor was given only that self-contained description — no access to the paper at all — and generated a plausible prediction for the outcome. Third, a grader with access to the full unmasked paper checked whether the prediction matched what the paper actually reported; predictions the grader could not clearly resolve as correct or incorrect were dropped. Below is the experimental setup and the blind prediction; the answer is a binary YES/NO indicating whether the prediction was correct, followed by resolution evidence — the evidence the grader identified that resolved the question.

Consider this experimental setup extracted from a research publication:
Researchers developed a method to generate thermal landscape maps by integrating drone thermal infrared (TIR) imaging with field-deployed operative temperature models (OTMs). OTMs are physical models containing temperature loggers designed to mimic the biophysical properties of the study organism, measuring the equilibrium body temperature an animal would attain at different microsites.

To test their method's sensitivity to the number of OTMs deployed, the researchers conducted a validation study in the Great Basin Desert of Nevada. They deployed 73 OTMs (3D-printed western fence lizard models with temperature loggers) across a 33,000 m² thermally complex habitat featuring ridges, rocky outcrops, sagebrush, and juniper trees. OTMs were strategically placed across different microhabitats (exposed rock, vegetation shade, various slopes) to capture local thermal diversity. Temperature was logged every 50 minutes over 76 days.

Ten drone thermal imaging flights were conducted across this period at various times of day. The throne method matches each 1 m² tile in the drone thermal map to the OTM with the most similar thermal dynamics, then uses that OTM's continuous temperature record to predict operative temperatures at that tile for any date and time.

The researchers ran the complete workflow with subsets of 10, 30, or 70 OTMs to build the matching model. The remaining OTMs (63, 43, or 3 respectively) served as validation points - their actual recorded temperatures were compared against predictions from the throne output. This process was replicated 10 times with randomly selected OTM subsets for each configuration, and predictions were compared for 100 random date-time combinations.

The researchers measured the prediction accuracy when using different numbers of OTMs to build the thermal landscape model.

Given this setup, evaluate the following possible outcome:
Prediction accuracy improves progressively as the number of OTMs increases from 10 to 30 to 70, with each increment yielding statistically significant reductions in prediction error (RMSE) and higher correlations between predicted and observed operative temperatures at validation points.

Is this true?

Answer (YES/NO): NO